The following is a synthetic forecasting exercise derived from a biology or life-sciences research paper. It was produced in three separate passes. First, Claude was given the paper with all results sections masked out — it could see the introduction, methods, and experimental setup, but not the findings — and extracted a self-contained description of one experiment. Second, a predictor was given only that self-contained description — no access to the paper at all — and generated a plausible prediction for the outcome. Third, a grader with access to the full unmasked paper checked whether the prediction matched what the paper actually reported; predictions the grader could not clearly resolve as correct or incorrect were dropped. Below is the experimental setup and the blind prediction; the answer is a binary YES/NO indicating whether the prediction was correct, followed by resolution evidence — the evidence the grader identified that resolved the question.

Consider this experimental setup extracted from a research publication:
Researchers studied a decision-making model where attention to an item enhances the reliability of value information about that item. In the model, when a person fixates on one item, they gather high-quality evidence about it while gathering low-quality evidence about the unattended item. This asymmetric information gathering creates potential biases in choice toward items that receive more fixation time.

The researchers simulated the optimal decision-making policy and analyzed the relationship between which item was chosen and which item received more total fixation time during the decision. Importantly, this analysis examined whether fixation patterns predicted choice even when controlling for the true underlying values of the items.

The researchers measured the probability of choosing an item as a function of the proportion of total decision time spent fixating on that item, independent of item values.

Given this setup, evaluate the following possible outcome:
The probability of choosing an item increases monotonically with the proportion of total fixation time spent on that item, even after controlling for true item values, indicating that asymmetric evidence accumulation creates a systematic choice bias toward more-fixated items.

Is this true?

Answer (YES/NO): YES